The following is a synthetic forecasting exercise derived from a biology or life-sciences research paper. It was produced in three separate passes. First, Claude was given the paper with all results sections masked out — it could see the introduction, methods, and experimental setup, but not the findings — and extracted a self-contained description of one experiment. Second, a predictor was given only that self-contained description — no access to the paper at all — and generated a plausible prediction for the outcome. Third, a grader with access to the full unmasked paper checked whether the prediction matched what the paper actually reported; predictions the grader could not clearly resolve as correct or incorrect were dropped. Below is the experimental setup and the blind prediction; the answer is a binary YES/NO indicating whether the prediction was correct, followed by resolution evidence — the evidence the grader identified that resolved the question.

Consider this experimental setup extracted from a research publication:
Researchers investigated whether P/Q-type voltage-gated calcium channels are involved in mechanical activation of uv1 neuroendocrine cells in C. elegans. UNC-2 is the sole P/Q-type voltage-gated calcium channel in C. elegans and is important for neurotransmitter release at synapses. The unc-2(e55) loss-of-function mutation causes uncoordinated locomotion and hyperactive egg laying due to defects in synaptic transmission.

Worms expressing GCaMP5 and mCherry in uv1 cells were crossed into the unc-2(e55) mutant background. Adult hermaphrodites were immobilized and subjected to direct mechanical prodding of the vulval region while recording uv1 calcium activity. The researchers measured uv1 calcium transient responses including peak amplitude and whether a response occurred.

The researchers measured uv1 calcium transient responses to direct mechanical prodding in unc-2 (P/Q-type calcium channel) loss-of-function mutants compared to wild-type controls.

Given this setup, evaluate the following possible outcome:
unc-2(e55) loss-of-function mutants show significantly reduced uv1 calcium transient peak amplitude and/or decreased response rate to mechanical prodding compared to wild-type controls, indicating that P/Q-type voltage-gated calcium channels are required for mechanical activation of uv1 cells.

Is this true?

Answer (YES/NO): NO